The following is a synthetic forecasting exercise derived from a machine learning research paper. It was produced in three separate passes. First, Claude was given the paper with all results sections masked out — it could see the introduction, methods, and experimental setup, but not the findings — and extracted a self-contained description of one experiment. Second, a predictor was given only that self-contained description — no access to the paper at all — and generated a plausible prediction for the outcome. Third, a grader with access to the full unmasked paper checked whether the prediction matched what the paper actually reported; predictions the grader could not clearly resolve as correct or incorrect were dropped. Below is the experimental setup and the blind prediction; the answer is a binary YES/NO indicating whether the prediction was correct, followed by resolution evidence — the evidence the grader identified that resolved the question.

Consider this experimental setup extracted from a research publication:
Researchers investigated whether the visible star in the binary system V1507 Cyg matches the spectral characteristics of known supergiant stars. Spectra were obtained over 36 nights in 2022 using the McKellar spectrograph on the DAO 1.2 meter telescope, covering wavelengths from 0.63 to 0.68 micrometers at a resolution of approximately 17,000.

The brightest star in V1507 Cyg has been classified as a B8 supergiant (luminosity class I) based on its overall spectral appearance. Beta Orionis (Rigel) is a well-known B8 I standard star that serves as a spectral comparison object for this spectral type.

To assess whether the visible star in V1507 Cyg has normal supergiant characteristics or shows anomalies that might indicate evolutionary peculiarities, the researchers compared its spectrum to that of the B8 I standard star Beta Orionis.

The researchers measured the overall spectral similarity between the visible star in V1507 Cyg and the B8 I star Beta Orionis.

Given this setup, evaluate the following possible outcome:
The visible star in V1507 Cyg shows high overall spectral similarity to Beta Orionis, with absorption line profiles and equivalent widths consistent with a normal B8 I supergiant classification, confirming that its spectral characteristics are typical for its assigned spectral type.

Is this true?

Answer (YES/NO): NO